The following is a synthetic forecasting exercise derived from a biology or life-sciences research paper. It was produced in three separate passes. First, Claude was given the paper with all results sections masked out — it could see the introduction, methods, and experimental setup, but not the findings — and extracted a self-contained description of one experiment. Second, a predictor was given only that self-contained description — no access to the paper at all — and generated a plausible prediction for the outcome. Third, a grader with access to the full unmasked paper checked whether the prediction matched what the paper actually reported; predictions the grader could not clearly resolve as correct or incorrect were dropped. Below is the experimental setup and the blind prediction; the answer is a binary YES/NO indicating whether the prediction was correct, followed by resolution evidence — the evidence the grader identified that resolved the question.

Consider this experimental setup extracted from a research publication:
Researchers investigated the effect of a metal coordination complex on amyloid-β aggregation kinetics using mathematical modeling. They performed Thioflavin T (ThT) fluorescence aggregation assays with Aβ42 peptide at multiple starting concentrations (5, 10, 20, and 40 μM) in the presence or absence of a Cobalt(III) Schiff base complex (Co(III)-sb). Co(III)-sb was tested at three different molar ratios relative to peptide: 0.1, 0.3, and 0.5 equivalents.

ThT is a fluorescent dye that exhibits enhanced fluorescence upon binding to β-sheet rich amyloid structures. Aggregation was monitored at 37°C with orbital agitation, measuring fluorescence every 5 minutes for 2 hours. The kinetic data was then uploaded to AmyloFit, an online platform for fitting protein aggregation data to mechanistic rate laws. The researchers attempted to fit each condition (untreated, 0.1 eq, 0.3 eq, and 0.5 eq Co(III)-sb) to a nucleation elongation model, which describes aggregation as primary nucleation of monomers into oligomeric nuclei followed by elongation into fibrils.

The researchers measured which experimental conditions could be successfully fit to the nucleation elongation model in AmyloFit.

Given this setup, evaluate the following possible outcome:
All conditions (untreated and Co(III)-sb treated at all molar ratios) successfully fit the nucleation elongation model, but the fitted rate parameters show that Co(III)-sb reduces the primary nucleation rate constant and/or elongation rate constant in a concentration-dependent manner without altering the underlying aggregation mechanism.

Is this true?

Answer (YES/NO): NO